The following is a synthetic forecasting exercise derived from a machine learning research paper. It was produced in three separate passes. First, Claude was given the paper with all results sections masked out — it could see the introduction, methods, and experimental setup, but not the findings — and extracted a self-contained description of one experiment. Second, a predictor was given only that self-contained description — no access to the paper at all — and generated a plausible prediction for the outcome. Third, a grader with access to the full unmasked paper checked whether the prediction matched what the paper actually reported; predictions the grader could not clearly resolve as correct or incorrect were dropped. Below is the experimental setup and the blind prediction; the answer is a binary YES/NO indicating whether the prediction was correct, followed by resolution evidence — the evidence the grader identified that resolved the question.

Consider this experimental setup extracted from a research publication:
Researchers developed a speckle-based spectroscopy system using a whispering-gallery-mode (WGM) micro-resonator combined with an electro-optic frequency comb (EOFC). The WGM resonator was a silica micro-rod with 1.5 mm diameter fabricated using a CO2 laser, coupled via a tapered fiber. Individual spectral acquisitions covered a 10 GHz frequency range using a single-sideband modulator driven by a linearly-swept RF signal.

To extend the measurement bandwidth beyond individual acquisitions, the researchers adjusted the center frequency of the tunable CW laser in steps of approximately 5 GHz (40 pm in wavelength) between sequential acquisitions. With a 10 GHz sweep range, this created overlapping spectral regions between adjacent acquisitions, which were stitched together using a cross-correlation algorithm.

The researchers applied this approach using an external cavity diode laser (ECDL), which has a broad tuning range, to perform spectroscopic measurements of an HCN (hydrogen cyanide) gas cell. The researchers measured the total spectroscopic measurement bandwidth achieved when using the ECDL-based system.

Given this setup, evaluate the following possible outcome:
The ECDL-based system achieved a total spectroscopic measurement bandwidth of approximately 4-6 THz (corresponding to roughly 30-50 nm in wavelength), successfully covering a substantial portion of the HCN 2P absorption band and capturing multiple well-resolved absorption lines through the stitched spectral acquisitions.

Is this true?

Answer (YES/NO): YES